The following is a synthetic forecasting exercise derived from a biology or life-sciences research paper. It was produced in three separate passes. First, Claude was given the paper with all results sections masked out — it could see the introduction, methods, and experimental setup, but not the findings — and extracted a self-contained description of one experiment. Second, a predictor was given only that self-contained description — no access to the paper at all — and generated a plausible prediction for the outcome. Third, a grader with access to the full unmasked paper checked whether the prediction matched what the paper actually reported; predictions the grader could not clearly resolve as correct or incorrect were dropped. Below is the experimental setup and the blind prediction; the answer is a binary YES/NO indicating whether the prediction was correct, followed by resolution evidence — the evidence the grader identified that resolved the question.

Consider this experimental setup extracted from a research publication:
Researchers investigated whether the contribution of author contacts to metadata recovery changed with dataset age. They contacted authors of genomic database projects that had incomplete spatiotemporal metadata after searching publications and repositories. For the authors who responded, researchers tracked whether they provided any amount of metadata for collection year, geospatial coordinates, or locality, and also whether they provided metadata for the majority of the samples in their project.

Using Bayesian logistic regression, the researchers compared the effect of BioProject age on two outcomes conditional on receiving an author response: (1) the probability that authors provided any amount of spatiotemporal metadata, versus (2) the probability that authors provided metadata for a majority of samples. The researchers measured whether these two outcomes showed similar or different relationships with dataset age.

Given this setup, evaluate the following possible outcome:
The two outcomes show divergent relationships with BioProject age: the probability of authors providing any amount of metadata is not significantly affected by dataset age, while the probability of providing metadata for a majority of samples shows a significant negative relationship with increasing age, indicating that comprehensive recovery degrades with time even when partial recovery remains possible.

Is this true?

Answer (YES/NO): NO